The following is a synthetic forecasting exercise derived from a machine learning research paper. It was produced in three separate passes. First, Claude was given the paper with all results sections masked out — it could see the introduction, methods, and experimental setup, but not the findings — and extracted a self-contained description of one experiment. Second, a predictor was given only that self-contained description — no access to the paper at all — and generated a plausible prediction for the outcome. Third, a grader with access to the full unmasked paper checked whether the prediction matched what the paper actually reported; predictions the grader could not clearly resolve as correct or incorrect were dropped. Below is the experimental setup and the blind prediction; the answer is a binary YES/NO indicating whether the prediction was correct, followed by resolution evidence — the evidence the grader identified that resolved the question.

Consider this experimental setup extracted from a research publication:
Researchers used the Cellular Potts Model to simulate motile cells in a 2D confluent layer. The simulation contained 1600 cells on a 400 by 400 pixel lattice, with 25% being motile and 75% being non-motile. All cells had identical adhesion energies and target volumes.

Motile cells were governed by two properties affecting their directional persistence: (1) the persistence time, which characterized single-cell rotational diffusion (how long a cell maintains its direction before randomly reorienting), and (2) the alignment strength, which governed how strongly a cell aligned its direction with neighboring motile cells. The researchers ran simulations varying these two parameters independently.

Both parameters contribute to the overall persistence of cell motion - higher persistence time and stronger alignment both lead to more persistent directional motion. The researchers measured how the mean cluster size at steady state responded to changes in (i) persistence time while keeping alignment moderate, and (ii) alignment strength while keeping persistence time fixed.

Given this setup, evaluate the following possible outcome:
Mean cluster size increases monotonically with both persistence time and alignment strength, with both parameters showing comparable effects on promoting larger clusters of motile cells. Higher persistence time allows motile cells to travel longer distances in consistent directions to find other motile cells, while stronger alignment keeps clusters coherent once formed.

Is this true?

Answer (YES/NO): NO